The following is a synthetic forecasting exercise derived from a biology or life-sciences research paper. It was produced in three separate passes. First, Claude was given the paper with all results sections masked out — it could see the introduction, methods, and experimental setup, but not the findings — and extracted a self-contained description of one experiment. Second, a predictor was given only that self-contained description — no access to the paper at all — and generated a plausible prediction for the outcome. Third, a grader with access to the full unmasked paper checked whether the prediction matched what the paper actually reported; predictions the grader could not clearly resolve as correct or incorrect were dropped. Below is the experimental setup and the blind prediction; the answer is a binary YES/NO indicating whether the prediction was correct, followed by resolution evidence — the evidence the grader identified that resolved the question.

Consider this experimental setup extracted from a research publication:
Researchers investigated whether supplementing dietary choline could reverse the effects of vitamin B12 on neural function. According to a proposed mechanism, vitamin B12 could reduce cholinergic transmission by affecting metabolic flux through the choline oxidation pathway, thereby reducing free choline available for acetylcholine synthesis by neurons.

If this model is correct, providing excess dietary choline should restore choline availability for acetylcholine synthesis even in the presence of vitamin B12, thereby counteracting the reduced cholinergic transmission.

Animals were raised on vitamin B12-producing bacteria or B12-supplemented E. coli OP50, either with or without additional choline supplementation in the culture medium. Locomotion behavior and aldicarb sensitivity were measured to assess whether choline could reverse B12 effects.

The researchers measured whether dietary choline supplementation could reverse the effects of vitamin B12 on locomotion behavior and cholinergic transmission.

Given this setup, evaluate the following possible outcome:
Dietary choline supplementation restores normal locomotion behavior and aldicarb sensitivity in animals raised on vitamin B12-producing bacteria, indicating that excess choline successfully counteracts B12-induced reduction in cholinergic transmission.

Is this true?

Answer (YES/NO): YES